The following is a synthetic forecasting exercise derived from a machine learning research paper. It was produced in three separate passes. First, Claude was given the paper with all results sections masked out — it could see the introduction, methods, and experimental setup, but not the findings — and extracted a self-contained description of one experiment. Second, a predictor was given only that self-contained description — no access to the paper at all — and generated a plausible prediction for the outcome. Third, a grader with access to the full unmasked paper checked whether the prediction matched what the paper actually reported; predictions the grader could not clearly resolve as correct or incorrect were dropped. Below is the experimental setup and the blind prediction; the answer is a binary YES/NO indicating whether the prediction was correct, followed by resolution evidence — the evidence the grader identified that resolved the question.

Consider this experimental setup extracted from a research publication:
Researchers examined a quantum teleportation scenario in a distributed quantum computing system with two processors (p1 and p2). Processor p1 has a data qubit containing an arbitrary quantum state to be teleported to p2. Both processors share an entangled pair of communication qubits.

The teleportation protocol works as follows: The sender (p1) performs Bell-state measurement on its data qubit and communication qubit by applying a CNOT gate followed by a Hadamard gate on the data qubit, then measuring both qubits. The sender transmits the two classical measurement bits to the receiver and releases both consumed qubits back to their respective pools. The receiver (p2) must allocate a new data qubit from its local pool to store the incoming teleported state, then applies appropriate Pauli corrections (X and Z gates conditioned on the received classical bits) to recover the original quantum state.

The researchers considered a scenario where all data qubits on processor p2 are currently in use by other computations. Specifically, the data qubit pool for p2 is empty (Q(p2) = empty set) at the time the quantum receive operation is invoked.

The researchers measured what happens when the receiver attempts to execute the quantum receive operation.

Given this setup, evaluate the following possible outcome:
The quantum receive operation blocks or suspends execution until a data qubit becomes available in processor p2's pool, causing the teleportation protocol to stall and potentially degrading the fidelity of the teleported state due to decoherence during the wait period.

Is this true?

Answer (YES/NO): NO